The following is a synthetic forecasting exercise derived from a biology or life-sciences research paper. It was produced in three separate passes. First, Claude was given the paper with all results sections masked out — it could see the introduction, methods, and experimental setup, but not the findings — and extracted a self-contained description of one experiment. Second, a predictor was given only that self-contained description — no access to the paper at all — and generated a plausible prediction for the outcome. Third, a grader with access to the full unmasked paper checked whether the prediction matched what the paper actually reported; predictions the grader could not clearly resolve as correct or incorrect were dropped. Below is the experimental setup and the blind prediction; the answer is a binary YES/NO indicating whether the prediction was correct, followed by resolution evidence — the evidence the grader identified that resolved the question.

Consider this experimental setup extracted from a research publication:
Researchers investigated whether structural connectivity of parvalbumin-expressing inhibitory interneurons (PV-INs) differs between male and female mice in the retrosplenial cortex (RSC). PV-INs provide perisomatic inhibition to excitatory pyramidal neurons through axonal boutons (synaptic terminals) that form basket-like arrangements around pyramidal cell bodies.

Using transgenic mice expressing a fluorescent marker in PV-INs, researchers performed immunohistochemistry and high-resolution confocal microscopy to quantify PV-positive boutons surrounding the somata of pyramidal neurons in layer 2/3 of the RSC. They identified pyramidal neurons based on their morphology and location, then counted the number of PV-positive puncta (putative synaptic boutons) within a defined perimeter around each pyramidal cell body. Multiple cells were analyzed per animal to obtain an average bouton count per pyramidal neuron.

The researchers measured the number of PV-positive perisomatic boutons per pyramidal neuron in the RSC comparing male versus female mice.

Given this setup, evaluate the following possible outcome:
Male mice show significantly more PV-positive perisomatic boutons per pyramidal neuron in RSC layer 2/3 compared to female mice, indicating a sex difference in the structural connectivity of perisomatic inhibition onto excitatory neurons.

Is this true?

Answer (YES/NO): NO